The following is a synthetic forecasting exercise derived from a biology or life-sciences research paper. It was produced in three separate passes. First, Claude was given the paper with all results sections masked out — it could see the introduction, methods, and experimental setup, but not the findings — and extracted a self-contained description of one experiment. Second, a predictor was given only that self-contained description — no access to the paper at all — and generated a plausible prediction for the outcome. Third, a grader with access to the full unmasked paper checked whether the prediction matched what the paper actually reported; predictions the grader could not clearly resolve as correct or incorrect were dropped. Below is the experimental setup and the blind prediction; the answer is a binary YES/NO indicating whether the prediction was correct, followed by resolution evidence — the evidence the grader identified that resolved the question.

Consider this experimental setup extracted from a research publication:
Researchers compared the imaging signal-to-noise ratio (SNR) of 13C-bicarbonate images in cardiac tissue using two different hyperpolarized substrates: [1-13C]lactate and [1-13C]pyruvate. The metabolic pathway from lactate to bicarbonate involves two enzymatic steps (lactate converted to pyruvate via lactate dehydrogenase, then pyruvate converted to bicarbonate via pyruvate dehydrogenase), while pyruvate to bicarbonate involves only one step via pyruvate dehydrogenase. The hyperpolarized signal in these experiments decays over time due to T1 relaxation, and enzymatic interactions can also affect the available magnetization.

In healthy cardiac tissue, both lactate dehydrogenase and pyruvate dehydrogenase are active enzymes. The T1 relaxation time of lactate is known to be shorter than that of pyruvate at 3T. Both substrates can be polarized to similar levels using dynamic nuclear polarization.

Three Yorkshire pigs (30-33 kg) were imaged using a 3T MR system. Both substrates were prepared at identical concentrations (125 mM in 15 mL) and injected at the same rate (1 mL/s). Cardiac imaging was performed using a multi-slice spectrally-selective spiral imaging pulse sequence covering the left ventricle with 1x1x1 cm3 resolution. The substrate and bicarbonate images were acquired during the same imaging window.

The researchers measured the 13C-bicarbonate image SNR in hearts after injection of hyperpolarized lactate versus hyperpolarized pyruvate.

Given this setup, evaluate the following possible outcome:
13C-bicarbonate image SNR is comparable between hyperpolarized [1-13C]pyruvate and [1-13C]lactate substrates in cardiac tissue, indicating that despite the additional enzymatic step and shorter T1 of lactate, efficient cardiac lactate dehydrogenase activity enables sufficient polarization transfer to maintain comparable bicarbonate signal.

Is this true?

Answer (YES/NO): NO